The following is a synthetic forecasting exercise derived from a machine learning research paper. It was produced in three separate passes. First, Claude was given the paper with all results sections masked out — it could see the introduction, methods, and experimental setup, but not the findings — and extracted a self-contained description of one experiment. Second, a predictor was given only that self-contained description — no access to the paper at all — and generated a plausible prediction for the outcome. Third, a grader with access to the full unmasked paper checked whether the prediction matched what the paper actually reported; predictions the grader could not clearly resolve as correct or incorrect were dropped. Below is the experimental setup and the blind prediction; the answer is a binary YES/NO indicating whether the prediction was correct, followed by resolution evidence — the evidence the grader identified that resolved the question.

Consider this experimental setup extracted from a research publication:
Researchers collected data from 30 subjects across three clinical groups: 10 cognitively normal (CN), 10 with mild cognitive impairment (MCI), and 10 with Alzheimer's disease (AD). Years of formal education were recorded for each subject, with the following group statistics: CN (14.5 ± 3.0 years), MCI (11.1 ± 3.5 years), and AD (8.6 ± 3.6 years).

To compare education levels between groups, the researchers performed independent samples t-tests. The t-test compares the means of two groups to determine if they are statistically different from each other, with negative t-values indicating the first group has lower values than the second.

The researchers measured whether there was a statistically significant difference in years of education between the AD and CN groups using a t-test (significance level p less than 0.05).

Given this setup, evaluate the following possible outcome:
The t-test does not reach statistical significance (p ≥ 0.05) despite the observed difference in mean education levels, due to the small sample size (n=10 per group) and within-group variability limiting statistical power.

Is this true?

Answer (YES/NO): NO